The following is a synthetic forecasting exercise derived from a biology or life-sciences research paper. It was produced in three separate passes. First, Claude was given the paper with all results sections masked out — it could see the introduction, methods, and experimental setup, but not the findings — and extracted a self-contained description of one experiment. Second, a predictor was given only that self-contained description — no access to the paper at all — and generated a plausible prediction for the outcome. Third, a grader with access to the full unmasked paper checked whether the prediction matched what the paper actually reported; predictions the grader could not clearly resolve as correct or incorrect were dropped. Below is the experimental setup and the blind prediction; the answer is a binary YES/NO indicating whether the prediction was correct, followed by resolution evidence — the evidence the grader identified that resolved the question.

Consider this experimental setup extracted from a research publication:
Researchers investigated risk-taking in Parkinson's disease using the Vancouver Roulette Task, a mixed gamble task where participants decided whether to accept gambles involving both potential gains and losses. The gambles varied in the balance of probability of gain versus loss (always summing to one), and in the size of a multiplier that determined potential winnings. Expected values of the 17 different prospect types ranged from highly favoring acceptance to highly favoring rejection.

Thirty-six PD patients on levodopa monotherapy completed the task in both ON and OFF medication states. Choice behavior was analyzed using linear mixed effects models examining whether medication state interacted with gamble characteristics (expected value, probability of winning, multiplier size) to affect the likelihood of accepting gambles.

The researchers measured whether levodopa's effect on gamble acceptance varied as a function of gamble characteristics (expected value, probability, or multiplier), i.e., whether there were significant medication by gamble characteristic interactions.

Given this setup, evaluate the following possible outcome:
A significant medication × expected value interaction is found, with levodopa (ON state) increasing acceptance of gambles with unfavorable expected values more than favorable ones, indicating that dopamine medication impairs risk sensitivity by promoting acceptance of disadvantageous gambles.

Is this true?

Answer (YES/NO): NO